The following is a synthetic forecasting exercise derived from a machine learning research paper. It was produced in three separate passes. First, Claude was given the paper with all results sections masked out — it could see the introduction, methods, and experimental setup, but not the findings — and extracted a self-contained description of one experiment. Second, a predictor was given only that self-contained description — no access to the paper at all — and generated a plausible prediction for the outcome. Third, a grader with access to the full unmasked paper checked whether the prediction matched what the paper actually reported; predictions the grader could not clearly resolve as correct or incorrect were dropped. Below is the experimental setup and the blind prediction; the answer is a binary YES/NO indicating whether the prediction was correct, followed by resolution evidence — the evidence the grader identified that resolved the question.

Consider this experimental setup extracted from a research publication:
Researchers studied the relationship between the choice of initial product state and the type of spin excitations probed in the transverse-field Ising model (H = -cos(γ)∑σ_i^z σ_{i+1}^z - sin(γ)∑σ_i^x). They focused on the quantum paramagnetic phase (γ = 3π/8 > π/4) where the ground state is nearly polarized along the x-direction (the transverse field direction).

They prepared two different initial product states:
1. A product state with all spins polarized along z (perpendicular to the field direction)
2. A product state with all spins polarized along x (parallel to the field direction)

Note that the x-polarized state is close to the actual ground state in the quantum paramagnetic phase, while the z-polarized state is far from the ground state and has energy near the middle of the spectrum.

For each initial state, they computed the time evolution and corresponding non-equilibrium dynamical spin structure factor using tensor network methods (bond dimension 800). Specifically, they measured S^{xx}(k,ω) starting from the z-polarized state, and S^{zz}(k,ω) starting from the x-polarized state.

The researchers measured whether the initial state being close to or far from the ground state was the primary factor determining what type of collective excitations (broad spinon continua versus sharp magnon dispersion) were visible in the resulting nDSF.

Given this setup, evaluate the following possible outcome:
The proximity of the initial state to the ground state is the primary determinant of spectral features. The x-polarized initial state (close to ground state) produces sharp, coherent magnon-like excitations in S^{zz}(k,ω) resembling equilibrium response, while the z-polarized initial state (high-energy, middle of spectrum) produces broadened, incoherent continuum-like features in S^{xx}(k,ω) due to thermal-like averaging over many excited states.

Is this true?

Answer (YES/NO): YES